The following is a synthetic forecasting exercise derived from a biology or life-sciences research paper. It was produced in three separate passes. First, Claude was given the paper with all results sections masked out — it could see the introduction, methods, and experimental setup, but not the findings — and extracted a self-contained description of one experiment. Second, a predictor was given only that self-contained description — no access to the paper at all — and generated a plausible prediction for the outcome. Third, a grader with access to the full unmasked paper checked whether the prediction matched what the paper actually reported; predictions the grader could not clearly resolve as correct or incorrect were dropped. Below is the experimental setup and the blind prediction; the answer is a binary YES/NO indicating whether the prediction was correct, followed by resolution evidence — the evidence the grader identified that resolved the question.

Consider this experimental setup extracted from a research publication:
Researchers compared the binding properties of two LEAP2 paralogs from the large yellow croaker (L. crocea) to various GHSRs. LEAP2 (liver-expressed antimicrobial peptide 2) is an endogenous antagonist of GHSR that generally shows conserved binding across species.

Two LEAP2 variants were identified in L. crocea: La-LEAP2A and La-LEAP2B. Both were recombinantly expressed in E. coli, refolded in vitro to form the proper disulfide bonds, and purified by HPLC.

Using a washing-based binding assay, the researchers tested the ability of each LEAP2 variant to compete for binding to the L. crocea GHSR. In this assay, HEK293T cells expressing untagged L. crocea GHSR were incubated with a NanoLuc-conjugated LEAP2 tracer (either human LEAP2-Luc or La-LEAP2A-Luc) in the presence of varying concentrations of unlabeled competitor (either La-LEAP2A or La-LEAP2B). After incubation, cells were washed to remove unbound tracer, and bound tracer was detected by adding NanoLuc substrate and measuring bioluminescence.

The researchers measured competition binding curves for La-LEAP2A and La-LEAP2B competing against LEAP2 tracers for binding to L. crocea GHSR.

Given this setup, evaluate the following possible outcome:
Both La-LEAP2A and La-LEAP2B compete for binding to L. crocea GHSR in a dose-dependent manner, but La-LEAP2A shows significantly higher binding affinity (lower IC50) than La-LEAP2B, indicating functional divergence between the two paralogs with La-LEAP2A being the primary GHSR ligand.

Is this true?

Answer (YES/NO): NO